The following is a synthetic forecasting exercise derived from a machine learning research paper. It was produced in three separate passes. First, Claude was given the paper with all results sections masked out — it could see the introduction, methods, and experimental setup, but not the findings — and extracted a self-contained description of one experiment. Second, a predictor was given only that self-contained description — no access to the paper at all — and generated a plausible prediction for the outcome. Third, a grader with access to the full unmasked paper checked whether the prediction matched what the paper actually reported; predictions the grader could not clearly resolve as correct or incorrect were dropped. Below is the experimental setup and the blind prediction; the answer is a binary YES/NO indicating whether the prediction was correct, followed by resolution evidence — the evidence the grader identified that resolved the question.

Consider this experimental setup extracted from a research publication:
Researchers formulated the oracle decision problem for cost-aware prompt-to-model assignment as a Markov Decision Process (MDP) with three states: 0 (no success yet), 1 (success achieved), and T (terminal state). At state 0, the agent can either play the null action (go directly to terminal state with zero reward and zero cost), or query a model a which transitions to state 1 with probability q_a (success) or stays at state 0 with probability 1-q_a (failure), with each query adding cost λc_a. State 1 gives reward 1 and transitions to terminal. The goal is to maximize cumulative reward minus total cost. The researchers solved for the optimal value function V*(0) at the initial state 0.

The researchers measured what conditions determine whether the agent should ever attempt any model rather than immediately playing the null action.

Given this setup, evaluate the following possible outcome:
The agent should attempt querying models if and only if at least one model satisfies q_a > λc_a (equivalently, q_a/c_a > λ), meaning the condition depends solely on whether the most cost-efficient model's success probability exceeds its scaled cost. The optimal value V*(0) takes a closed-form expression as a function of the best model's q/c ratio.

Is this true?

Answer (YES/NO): YES